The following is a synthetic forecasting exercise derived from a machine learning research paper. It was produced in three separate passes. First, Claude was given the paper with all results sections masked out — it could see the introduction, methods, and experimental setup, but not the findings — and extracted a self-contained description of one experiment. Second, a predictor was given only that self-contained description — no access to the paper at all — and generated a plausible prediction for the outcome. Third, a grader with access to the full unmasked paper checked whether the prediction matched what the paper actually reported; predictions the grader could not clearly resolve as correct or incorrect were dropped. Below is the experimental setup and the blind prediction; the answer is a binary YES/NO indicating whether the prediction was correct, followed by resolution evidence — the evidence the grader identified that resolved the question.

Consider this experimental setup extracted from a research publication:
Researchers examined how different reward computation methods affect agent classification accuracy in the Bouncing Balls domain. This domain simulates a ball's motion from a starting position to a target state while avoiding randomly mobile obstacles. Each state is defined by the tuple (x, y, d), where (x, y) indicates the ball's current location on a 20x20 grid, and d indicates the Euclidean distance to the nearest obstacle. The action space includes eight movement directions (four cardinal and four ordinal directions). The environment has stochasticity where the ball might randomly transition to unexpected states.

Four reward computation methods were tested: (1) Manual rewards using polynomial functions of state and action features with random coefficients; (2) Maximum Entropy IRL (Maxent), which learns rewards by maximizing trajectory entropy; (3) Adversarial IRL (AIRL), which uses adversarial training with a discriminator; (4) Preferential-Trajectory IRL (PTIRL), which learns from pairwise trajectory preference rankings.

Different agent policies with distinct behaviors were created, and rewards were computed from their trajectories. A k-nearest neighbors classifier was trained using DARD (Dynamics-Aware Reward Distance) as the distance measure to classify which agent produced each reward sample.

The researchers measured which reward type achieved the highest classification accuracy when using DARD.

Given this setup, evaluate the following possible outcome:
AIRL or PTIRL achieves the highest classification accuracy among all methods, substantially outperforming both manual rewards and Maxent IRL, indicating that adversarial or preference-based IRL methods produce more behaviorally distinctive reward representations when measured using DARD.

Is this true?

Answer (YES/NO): YES